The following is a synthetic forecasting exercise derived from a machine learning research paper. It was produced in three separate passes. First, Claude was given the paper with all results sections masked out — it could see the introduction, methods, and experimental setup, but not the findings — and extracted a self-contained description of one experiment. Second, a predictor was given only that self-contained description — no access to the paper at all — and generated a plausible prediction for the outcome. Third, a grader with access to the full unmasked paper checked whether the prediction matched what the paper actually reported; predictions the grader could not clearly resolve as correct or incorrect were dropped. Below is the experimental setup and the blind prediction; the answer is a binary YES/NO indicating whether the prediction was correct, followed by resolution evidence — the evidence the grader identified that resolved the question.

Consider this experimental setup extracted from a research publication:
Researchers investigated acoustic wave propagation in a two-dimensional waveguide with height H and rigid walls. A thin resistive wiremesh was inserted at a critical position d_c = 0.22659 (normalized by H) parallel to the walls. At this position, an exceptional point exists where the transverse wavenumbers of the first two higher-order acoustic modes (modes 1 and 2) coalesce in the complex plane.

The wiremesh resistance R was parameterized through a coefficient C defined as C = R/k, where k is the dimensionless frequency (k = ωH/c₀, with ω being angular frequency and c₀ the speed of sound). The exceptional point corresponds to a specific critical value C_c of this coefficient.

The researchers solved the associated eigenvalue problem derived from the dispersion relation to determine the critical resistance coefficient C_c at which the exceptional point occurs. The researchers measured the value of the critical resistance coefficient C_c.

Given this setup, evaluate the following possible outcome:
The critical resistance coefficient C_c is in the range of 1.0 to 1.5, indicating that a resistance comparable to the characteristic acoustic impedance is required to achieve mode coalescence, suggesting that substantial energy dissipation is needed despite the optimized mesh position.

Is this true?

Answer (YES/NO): NO